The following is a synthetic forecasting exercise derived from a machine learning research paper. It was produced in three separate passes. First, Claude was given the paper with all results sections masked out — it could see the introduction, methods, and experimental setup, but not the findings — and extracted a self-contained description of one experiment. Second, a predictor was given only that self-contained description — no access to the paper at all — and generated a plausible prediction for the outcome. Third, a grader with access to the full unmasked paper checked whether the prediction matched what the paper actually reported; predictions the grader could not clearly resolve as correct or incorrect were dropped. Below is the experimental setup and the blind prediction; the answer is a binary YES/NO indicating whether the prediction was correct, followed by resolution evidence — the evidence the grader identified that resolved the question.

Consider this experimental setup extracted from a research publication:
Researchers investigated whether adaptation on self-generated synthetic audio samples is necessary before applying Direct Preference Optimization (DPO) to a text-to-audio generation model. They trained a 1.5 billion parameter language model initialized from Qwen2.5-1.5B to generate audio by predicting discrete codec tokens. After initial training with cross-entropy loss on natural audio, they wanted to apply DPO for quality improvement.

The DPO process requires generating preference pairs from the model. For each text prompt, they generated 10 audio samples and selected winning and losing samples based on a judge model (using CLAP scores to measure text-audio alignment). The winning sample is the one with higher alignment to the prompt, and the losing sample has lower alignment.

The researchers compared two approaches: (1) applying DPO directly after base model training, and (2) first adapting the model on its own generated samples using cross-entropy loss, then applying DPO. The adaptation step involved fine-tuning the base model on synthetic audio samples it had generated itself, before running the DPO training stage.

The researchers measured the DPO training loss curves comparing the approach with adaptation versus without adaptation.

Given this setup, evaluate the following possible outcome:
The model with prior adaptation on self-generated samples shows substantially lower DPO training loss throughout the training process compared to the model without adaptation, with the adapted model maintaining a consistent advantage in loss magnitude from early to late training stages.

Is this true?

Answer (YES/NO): NO